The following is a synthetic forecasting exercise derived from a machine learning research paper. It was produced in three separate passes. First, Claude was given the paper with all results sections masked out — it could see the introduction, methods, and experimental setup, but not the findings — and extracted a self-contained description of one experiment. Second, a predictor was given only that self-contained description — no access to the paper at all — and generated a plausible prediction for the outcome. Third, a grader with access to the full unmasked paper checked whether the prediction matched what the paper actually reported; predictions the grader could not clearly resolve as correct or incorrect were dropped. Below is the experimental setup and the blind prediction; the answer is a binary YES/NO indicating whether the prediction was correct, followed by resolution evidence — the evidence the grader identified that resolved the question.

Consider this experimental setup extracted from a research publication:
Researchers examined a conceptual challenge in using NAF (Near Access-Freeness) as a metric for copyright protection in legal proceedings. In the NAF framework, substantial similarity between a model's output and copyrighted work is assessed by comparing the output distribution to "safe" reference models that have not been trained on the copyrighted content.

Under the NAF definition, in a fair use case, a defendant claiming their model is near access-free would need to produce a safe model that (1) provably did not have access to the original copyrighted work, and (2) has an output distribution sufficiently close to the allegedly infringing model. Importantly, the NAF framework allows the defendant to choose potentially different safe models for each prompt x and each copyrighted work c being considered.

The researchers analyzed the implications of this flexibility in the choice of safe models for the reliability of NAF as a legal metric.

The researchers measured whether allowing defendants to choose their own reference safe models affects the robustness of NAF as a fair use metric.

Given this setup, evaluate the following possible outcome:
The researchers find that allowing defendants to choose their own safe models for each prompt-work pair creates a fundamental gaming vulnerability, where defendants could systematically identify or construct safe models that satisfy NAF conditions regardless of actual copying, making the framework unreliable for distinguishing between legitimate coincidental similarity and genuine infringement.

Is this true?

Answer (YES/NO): NO